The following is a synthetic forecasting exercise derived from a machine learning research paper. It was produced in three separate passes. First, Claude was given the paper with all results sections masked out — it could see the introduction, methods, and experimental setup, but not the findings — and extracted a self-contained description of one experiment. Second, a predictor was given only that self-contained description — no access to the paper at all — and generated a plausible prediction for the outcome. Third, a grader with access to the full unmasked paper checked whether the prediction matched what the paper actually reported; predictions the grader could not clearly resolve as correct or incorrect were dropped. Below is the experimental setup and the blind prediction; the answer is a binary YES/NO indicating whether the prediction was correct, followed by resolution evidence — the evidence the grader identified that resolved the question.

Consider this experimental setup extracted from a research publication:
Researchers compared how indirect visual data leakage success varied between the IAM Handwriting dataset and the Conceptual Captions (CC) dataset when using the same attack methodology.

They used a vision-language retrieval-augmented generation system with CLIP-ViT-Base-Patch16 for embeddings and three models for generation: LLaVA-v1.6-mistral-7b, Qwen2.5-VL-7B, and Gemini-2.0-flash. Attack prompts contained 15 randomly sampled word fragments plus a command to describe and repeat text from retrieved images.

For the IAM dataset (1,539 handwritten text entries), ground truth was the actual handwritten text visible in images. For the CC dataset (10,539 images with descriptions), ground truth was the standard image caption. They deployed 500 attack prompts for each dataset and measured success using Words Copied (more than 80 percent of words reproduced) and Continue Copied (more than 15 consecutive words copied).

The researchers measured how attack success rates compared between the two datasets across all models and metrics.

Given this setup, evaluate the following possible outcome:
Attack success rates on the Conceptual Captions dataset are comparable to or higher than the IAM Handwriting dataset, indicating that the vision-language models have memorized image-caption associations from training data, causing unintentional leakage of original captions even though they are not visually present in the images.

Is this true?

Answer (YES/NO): NO